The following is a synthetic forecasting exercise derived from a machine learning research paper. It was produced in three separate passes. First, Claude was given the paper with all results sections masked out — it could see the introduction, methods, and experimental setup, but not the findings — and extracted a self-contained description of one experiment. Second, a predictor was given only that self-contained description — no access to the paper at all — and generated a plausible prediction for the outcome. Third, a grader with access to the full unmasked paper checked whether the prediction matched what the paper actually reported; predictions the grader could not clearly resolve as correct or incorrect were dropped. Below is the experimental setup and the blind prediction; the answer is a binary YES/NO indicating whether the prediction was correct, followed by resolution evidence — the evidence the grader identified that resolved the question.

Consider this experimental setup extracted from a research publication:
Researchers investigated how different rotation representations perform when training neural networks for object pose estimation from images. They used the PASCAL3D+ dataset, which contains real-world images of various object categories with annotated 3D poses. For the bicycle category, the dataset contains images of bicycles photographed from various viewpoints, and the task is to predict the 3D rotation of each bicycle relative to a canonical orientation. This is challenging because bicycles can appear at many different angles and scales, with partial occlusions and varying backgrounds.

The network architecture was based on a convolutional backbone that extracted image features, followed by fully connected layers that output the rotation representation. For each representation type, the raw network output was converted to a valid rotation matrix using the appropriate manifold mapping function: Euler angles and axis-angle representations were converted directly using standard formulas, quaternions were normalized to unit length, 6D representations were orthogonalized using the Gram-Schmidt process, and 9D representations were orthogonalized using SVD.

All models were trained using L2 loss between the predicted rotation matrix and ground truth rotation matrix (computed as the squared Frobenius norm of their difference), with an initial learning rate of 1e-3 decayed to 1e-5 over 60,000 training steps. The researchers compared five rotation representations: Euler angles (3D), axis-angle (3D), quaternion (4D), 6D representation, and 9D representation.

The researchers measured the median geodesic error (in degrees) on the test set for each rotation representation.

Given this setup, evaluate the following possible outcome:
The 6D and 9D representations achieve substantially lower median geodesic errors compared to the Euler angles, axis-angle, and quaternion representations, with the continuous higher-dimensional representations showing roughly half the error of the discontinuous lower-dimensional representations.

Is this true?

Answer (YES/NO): NO